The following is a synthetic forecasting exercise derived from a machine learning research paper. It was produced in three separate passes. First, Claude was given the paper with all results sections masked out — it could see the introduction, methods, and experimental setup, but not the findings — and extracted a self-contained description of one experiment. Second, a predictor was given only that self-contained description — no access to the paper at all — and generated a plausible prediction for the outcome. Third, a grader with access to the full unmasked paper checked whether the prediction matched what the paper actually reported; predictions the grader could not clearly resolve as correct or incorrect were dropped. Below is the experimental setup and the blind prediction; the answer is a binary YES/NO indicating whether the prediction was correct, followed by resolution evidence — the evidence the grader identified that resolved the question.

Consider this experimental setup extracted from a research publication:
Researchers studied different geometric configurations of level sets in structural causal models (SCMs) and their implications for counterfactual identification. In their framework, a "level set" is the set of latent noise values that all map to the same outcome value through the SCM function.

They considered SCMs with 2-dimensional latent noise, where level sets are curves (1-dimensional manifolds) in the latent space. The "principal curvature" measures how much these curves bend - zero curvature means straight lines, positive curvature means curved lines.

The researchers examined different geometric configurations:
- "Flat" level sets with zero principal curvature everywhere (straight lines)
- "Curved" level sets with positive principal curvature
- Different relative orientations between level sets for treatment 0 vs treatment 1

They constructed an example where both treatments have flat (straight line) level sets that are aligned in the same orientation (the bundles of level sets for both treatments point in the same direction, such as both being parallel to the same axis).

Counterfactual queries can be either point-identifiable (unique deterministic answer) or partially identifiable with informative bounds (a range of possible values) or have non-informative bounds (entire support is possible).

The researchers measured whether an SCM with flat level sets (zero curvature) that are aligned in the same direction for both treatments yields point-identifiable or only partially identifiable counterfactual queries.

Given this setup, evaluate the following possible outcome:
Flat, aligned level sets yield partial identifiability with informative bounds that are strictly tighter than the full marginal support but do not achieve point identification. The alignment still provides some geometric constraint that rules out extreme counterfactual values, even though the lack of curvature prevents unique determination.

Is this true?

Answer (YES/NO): NO